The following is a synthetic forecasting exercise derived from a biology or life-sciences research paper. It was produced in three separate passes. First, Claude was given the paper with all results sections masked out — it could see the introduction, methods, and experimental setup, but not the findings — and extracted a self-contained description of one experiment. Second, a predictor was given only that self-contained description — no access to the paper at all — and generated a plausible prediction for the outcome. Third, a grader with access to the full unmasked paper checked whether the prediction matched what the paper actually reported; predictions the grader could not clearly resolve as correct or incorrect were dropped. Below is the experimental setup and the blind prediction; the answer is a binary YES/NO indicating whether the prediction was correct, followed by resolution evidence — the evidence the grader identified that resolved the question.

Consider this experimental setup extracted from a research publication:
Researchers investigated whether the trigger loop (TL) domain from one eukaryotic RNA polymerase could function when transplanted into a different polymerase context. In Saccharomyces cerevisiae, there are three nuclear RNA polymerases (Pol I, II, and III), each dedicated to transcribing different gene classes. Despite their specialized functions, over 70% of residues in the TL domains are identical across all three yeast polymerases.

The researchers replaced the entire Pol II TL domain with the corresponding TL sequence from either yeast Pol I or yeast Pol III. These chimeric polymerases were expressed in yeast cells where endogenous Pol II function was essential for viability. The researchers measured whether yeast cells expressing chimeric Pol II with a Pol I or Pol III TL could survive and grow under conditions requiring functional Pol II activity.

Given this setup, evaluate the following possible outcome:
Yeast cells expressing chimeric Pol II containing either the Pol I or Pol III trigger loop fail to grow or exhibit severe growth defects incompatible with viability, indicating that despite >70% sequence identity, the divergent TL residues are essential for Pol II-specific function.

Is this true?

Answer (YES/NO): NO